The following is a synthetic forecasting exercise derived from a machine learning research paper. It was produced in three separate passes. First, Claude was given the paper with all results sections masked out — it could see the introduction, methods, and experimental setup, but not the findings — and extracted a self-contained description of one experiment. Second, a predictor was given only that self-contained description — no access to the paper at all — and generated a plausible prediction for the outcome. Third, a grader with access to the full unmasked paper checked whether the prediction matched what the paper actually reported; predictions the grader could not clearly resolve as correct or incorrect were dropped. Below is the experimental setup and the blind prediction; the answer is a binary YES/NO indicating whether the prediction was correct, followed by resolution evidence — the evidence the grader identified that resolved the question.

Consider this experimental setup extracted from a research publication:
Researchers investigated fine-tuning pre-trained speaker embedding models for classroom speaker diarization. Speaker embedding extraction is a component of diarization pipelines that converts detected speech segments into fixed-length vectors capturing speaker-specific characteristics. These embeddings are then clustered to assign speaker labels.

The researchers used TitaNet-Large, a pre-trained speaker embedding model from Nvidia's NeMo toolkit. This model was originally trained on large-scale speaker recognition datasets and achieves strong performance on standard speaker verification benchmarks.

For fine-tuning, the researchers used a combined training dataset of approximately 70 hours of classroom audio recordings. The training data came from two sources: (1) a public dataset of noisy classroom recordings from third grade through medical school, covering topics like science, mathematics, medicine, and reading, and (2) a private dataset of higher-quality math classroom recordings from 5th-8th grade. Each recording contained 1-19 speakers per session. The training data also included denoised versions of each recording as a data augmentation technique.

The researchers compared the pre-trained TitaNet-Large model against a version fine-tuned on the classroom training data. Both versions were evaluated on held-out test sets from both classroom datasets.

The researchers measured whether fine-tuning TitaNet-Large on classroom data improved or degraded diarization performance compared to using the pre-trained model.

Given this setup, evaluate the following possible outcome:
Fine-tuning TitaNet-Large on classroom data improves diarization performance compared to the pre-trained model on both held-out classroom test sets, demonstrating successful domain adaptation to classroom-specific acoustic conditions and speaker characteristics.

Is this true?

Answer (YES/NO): NO